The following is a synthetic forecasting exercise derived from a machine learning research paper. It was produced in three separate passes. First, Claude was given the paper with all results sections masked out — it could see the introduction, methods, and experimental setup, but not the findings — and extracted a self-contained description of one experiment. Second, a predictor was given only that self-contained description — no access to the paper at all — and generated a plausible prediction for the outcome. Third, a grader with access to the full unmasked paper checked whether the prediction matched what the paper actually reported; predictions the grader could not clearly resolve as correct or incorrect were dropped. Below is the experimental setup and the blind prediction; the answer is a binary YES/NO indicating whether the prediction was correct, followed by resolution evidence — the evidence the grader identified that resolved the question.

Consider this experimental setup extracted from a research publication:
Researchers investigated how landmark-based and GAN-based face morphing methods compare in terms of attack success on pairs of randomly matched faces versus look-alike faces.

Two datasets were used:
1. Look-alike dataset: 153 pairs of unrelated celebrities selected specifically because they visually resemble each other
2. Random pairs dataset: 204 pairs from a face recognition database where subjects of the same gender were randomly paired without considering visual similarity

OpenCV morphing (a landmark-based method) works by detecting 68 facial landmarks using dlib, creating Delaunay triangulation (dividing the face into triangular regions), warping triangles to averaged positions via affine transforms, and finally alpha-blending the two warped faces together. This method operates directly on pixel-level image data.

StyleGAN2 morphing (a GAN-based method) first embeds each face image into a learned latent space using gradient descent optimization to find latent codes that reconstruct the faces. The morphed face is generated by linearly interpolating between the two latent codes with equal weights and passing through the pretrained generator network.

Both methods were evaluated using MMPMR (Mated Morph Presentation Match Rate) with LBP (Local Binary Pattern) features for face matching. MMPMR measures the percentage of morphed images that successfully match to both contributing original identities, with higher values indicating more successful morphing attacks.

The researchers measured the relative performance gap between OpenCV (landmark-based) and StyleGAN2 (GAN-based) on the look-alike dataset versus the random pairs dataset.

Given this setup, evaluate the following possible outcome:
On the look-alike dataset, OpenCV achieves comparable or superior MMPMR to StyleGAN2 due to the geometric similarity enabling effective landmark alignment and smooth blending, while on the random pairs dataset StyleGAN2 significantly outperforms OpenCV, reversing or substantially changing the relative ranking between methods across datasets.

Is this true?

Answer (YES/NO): NO